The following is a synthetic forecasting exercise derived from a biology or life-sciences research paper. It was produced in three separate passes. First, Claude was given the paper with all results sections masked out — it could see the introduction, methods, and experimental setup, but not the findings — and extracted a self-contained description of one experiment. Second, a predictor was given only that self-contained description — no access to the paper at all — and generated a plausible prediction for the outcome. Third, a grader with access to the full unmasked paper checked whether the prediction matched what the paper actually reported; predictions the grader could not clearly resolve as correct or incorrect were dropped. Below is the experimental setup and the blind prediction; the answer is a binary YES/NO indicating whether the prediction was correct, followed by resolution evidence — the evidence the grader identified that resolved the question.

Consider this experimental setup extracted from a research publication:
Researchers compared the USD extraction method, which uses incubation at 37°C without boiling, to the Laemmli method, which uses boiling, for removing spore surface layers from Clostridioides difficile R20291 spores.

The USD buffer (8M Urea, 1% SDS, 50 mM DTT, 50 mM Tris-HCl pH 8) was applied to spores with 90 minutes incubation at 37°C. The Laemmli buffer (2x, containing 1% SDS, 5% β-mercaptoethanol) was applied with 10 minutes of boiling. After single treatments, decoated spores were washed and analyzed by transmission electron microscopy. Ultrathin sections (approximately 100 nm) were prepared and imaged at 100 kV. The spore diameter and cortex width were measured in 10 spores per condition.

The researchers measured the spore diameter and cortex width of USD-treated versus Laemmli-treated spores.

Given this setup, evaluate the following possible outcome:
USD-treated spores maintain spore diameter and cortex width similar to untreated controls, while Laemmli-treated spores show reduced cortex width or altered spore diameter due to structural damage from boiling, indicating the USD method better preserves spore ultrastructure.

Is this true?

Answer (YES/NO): NO